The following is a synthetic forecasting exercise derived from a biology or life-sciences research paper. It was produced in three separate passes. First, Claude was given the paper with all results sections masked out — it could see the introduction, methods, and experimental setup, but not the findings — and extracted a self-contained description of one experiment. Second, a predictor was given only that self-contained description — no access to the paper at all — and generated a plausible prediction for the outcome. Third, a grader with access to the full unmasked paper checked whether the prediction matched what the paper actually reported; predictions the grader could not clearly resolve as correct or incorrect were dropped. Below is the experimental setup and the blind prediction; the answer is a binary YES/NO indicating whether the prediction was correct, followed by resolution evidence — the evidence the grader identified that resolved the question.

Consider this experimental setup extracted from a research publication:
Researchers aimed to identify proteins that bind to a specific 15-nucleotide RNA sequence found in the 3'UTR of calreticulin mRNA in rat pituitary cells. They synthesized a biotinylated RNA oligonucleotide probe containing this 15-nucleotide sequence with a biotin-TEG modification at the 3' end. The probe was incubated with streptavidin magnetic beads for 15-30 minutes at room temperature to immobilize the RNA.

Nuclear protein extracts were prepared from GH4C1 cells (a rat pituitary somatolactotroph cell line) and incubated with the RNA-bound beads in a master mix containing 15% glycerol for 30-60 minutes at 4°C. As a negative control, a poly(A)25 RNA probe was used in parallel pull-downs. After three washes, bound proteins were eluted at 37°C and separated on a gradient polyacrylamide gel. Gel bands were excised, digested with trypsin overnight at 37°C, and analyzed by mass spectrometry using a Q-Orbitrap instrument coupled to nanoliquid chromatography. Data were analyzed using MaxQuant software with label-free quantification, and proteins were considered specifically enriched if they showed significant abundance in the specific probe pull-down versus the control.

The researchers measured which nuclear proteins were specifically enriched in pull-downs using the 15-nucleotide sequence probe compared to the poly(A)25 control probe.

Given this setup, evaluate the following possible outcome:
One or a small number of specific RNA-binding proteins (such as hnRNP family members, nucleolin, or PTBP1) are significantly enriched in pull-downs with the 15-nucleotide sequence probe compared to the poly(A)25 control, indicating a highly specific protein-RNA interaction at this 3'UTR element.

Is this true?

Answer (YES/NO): NO